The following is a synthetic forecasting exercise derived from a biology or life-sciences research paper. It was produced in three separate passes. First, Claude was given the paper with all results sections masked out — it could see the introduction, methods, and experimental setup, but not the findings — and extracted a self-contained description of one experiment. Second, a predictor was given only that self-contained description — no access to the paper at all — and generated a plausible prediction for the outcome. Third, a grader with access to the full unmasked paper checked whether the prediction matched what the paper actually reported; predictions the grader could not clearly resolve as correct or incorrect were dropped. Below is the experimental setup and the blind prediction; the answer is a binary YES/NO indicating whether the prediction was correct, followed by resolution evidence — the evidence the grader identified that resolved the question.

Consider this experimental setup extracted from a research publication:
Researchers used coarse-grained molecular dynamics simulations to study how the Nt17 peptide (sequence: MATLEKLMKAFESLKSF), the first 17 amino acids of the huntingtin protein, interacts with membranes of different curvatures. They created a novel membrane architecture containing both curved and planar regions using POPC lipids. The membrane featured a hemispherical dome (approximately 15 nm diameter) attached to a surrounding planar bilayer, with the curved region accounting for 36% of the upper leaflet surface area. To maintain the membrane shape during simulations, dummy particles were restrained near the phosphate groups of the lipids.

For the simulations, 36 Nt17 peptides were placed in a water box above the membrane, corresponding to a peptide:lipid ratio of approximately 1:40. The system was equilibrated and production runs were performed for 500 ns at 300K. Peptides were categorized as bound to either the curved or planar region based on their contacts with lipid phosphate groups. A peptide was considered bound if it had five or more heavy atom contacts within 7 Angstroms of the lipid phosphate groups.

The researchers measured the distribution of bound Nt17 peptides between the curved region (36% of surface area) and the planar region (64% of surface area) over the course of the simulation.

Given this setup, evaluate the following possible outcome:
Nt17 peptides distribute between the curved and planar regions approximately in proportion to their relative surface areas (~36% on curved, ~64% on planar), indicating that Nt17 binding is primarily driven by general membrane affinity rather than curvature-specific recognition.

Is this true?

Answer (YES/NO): NO